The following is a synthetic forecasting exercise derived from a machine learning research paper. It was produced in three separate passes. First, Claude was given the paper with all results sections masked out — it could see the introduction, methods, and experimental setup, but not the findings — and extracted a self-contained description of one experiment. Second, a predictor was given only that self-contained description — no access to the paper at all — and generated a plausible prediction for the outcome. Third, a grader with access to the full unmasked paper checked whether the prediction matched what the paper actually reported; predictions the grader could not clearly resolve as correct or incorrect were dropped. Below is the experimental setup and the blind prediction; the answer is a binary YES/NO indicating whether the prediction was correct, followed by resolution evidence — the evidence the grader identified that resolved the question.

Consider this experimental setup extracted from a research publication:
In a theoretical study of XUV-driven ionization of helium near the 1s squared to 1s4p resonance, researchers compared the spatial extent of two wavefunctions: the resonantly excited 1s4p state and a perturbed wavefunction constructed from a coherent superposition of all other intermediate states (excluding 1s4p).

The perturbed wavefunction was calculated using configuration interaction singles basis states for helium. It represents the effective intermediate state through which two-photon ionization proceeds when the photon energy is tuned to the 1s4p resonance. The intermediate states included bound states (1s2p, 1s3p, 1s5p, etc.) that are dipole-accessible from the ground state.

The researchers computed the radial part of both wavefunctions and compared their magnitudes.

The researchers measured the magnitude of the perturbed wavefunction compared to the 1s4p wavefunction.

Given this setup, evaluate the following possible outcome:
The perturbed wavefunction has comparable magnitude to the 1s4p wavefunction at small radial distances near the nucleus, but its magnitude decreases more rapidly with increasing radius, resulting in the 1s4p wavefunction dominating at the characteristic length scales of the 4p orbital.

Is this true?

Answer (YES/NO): NO